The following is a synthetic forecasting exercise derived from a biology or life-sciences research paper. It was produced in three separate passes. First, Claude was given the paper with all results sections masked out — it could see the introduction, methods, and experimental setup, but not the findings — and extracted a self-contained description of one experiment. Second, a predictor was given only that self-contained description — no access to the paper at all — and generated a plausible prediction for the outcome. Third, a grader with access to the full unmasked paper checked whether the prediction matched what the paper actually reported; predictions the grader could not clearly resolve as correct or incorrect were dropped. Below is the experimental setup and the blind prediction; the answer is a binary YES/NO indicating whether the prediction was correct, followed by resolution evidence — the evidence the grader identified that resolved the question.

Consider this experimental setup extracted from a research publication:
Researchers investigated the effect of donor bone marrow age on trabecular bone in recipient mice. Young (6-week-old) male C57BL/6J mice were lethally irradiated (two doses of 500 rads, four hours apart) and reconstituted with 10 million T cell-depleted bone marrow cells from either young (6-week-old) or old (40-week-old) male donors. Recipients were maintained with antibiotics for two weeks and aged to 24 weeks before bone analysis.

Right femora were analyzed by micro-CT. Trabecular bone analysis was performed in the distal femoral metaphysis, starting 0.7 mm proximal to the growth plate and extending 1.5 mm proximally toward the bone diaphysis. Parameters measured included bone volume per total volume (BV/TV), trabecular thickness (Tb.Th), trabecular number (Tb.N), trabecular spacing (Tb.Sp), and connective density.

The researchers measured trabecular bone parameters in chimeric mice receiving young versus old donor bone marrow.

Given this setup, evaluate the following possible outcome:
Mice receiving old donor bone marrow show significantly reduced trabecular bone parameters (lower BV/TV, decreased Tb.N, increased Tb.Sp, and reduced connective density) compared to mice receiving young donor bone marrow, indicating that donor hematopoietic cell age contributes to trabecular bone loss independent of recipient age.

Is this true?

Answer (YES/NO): NO